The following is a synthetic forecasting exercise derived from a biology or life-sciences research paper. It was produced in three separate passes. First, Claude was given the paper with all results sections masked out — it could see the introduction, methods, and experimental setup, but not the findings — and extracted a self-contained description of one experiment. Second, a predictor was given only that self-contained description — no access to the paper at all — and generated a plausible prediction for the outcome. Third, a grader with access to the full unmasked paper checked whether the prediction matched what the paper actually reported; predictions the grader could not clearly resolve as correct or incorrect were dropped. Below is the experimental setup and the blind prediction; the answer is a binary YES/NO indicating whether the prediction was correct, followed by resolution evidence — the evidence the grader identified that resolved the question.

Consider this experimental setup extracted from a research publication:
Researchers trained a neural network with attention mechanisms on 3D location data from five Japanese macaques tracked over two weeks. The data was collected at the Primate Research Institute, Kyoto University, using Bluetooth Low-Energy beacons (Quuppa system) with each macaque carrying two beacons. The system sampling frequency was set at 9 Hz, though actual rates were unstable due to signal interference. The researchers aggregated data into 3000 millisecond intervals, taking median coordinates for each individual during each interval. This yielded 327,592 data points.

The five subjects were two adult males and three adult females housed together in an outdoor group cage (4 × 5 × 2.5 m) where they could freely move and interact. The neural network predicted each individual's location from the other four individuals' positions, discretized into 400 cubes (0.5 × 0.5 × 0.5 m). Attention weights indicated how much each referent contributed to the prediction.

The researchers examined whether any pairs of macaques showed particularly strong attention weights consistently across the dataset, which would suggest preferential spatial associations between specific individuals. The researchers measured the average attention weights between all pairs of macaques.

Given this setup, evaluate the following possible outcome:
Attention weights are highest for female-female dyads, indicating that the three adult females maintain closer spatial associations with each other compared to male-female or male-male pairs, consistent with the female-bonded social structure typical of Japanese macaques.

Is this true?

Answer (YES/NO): YES